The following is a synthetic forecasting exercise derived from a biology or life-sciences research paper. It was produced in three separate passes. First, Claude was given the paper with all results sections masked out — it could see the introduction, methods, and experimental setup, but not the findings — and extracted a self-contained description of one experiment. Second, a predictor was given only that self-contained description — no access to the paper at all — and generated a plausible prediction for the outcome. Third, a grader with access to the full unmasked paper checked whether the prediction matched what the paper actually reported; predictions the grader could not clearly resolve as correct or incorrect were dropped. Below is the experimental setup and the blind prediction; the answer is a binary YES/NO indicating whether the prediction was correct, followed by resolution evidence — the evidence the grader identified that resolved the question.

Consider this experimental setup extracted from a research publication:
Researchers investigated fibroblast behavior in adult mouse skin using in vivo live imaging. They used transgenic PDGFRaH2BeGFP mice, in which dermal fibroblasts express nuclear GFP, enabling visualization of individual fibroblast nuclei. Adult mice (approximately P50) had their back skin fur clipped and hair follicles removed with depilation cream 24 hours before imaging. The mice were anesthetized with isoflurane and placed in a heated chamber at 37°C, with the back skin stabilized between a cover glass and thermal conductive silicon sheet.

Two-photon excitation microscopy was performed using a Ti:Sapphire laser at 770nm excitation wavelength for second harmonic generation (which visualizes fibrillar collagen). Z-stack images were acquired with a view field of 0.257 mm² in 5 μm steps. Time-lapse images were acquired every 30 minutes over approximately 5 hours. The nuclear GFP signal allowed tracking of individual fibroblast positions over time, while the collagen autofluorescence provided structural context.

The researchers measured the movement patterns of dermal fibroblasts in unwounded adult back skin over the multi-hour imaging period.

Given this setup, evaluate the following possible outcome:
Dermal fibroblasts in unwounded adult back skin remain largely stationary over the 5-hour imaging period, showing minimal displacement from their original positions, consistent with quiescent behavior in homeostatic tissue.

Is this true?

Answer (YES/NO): YES